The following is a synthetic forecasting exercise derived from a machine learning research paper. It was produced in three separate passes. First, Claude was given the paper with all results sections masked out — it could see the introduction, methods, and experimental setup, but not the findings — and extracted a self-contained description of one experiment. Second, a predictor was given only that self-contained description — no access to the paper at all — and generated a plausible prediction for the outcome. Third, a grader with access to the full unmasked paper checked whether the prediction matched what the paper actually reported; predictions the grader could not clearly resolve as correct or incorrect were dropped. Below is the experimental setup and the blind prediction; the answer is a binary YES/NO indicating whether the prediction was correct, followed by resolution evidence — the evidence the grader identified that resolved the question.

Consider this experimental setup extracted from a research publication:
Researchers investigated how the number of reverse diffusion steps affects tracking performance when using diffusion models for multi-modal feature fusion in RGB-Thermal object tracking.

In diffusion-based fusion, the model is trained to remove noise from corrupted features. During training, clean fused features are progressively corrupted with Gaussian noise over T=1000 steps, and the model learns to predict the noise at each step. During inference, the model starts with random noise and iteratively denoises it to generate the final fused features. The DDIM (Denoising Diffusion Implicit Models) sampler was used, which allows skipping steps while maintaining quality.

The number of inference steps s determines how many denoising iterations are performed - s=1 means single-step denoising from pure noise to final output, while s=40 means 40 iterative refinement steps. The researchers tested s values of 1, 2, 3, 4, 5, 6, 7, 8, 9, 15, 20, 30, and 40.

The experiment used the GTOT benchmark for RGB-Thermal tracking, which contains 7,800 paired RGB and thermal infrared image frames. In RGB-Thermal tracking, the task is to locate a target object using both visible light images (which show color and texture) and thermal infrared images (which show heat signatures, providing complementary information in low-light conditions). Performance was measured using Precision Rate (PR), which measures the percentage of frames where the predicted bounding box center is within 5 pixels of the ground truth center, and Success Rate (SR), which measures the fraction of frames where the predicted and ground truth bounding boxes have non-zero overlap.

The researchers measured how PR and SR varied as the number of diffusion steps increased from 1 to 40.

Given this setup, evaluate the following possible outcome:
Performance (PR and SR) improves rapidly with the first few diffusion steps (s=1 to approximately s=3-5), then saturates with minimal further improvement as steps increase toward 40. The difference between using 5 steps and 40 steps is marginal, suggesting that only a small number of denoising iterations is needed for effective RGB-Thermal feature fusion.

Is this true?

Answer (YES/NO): NO